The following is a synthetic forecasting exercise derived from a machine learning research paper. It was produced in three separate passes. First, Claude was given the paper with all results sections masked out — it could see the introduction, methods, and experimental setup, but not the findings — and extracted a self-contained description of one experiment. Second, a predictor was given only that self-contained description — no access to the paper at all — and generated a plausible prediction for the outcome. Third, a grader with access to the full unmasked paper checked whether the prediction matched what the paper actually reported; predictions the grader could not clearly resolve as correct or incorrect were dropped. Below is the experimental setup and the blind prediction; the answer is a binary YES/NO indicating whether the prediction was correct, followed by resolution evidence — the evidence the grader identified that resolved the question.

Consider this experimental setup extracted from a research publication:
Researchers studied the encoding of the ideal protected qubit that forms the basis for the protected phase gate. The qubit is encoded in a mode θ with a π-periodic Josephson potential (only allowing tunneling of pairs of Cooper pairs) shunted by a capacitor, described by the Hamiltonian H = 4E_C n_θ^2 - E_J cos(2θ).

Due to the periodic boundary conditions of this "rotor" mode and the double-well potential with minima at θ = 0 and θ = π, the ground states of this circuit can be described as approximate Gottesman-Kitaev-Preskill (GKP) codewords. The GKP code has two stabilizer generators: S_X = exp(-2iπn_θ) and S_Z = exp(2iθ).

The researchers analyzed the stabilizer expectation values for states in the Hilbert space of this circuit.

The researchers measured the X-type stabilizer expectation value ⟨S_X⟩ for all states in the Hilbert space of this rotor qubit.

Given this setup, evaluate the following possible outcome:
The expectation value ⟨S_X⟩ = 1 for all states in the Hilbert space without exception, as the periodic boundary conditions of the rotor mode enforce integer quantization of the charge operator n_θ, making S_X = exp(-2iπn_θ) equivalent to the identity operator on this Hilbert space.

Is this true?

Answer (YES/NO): YES